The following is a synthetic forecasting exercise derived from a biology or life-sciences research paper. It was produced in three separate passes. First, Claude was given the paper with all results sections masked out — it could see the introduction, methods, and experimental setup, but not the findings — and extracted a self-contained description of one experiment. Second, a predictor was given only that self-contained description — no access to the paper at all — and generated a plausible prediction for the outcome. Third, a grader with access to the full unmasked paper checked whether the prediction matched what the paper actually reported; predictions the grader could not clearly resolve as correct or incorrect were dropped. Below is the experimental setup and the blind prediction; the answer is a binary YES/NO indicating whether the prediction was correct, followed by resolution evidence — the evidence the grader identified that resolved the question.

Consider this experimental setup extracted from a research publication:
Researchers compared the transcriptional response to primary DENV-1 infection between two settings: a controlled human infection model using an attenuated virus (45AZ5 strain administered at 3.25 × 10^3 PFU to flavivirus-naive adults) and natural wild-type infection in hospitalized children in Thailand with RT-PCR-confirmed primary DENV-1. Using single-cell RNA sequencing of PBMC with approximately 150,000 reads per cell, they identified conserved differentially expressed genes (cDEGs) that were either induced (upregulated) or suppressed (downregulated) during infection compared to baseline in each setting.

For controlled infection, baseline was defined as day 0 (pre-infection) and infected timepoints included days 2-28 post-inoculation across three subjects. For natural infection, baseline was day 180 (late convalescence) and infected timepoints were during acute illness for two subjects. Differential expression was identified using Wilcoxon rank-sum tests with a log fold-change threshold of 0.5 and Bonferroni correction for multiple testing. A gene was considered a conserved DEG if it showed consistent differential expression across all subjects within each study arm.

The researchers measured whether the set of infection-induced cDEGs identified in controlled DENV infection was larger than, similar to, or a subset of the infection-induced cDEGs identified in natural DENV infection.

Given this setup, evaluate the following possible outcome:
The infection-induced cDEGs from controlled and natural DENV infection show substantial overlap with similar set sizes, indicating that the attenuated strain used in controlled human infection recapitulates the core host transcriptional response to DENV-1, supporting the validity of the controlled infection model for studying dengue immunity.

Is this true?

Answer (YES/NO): NO